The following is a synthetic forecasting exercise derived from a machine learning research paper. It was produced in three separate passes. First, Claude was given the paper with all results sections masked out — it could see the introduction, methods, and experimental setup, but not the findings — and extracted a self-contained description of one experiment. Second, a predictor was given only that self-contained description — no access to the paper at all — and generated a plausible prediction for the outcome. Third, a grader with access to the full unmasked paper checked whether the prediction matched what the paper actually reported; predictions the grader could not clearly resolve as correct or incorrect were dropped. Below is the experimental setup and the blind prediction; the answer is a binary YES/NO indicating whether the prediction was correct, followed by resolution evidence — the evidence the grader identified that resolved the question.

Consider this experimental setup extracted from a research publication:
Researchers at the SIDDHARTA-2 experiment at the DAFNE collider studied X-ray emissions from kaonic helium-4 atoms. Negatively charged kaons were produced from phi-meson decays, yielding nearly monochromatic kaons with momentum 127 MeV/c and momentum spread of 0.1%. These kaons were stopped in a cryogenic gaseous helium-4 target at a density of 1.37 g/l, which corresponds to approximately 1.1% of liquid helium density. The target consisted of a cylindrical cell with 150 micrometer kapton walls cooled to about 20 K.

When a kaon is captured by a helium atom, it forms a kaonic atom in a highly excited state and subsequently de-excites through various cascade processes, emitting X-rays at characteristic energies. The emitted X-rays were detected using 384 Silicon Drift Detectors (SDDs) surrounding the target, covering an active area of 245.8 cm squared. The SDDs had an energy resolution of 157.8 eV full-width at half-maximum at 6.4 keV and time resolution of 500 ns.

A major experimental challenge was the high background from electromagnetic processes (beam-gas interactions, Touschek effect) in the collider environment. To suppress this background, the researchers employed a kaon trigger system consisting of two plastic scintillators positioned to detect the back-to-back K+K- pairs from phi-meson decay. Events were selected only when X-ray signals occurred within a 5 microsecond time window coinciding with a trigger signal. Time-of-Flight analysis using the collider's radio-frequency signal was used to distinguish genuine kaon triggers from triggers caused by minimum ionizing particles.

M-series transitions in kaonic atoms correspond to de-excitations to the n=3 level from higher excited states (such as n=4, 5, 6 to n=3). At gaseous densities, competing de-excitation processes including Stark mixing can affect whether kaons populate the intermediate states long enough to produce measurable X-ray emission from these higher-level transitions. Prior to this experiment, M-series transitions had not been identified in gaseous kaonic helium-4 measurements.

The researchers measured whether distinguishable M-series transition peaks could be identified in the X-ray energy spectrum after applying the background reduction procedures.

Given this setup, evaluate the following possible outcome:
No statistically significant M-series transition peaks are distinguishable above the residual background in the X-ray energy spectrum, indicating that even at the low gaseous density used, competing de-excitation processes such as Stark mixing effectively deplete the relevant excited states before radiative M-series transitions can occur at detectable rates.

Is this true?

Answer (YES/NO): NO